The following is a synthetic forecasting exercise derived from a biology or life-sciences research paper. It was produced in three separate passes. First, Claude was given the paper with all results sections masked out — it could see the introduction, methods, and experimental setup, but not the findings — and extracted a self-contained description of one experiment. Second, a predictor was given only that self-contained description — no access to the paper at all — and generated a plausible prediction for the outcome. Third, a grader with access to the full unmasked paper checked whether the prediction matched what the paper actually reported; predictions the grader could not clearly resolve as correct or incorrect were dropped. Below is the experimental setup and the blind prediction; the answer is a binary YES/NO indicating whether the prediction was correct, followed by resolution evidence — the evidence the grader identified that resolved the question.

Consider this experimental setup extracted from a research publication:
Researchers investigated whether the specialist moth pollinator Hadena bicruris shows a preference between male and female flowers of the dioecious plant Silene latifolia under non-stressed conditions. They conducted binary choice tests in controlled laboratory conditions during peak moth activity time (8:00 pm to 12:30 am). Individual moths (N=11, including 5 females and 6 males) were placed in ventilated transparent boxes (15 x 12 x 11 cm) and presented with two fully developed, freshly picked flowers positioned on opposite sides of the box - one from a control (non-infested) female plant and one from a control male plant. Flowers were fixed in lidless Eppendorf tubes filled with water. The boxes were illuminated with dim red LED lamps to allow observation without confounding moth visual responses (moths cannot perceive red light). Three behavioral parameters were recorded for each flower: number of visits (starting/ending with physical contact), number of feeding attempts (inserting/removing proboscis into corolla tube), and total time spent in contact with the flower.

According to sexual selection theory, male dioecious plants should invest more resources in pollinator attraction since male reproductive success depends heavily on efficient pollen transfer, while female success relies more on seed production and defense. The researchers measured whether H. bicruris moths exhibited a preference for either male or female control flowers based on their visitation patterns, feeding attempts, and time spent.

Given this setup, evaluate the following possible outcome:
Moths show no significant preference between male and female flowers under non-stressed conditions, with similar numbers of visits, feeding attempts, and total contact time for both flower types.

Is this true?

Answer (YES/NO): YES